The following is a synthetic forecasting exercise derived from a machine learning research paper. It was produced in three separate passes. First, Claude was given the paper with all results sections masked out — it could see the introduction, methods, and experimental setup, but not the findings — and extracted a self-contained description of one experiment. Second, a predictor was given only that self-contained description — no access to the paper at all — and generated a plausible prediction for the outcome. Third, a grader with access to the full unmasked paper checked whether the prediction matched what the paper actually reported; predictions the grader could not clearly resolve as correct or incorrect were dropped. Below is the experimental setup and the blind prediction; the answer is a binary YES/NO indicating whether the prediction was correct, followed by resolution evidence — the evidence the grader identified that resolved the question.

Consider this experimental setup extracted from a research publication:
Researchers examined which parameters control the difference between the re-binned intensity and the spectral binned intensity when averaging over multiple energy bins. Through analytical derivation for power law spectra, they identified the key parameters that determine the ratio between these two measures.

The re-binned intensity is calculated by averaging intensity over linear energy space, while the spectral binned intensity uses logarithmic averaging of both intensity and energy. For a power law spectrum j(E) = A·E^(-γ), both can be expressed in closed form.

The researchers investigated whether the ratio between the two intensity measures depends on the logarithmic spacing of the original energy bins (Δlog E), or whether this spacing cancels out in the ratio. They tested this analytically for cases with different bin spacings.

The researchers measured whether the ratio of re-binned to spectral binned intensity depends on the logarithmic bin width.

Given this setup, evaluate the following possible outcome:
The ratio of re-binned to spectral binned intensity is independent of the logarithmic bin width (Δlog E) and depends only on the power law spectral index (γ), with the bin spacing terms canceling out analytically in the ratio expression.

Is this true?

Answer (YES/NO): NO